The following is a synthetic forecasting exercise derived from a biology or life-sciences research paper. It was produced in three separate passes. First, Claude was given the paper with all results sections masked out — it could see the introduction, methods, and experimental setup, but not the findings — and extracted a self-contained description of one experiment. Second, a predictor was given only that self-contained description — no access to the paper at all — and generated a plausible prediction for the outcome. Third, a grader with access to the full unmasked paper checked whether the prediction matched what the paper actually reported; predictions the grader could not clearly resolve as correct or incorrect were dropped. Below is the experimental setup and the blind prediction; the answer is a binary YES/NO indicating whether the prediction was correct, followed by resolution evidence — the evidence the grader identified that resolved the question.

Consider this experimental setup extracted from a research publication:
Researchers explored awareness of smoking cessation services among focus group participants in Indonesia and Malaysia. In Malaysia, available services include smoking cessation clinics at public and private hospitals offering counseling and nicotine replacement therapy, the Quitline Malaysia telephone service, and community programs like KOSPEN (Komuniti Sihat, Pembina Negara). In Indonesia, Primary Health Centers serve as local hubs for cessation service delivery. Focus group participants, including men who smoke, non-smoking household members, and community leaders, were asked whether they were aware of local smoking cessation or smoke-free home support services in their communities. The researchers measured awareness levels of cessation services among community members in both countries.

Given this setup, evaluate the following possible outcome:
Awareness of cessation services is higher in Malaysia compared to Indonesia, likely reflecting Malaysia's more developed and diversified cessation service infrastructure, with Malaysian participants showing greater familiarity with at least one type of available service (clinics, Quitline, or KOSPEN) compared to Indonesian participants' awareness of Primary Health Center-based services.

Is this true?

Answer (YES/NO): NO